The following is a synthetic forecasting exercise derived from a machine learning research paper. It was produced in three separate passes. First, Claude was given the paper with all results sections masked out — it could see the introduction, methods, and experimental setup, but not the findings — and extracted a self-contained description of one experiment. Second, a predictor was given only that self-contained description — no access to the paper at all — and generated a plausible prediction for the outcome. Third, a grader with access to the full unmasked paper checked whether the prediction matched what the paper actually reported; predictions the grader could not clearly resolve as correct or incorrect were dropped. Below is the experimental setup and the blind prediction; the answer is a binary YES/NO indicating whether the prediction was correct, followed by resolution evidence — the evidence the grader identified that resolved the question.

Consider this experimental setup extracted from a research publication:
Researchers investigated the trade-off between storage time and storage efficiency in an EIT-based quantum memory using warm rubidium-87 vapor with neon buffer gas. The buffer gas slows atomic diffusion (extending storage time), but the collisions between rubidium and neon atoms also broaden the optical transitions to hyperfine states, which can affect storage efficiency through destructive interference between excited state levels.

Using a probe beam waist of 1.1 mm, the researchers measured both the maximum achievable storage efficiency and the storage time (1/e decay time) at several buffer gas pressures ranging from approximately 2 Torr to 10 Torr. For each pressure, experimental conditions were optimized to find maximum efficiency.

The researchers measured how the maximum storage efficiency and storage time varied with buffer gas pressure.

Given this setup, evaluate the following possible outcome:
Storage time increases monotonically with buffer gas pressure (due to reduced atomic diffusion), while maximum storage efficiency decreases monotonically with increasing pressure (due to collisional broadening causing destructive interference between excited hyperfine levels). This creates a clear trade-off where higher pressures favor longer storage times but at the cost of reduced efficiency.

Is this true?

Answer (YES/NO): YES